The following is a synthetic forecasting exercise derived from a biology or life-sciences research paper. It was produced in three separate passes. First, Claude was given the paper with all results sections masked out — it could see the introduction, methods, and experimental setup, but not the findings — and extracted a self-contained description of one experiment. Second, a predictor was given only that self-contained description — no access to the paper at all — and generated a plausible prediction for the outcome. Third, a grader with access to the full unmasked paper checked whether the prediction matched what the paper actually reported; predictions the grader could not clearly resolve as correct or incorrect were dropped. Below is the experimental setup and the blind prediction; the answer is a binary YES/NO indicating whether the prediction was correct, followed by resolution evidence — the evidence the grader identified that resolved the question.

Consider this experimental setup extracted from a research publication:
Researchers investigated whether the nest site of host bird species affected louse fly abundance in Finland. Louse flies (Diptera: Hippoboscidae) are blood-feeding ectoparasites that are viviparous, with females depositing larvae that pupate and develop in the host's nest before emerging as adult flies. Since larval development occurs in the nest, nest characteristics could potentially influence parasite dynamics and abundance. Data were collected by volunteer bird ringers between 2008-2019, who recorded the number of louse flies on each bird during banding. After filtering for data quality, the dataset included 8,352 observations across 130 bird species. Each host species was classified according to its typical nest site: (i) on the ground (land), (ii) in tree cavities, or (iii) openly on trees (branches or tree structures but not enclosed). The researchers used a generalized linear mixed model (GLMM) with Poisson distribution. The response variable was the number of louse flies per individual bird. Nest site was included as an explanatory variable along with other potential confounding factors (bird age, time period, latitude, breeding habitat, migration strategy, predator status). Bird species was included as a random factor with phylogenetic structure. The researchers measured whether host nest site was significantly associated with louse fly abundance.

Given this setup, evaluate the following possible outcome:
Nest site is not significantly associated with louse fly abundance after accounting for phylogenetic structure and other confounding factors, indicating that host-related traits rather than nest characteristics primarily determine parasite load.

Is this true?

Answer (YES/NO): YES